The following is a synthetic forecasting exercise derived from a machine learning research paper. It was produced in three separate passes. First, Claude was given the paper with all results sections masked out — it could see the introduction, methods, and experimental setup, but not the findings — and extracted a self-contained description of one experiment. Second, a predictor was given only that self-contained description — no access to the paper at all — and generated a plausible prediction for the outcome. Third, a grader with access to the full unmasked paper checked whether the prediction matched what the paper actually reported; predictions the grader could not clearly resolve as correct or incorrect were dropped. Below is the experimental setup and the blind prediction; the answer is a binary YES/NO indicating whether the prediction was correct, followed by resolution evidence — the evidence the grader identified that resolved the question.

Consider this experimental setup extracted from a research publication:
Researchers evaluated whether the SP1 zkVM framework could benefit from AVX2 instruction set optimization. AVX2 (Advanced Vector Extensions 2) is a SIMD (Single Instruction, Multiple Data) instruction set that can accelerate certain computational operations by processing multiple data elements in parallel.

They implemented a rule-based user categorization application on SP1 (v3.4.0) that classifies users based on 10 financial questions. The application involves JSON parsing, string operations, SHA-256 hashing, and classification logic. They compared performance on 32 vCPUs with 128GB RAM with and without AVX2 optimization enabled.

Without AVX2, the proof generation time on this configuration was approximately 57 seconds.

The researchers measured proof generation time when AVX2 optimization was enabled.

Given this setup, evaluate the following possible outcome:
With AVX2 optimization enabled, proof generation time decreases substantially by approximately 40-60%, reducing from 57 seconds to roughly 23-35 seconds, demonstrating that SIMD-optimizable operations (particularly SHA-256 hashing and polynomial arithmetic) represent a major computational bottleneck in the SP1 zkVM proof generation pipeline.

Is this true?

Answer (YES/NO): NO